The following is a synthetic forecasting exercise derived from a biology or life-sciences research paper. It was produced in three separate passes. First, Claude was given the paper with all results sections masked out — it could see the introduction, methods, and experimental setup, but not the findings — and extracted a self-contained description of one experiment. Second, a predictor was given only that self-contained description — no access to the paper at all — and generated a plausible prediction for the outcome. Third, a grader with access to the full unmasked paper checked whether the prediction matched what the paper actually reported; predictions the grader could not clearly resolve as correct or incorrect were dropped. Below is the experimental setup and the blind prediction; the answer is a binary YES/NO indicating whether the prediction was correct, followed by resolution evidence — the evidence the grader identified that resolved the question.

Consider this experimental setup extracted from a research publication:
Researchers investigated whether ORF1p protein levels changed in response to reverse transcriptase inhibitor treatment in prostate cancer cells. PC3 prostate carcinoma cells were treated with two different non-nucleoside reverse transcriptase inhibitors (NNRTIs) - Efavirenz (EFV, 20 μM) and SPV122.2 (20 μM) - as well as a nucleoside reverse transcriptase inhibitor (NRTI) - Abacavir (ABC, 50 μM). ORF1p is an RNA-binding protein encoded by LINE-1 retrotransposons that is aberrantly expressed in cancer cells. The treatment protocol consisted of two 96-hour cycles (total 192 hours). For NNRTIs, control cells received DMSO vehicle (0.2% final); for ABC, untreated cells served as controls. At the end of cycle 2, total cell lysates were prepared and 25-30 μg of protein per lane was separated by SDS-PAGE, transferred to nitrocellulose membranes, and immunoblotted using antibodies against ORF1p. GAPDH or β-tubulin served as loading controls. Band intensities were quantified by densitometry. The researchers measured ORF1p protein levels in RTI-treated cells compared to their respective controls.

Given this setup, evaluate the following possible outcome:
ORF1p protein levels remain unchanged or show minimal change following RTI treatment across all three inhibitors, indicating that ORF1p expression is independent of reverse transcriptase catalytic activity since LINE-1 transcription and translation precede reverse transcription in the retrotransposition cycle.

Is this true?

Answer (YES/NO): NO